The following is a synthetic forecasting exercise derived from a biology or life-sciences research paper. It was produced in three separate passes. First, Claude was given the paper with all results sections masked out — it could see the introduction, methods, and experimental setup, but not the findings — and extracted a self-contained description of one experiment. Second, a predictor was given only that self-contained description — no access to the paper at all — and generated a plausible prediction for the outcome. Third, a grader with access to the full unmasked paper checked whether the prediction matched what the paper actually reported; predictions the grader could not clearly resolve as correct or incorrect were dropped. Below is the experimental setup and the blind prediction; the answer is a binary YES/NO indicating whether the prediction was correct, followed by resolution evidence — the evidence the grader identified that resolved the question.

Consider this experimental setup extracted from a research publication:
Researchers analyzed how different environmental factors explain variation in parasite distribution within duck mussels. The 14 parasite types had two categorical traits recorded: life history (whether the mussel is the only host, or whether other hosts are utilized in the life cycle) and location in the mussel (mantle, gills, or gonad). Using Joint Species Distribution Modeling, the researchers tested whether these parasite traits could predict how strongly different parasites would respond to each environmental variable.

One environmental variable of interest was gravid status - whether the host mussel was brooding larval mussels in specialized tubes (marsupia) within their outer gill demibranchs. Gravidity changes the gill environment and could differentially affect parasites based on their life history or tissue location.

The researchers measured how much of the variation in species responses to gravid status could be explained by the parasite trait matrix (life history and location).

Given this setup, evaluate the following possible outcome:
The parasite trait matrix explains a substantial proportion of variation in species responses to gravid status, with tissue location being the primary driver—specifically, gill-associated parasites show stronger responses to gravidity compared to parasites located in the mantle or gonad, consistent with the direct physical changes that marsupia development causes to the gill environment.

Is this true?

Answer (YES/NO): NO